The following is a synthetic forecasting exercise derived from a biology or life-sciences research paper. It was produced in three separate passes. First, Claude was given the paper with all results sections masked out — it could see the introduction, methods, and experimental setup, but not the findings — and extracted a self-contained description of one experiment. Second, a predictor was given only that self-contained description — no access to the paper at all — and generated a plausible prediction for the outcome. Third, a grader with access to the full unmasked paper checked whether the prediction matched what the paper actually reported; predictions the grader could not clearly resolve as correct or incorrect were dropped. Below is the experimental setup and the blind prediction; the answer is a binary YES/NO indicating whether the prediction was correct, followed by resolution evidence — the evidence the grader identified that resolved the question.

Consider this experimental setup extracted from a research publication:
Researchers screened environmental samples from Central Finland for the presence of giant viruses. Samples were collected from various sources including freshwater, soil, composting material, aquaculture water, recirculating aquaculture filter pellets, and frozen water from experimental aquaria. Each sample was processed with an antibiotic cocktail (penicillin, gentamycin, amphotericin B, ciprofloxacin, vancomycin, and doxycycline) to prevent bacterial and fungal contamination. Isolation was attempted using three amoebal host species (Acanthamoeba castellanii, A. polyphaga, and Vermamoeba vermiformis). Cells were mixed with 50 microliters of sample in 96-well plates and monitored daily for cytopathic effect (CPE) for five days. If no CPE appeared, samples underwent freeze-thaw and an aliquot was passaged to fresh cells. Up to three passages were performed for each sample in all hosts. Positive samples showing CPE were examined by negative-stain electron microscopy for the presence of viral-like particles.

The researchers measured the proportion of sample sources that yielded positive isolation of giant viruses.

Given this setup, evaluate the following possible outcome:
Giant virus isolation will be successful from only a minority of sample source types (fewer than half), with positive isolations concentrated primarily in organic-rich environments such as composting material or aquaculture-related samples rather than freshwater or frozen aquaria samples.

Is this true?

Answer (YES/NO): NO